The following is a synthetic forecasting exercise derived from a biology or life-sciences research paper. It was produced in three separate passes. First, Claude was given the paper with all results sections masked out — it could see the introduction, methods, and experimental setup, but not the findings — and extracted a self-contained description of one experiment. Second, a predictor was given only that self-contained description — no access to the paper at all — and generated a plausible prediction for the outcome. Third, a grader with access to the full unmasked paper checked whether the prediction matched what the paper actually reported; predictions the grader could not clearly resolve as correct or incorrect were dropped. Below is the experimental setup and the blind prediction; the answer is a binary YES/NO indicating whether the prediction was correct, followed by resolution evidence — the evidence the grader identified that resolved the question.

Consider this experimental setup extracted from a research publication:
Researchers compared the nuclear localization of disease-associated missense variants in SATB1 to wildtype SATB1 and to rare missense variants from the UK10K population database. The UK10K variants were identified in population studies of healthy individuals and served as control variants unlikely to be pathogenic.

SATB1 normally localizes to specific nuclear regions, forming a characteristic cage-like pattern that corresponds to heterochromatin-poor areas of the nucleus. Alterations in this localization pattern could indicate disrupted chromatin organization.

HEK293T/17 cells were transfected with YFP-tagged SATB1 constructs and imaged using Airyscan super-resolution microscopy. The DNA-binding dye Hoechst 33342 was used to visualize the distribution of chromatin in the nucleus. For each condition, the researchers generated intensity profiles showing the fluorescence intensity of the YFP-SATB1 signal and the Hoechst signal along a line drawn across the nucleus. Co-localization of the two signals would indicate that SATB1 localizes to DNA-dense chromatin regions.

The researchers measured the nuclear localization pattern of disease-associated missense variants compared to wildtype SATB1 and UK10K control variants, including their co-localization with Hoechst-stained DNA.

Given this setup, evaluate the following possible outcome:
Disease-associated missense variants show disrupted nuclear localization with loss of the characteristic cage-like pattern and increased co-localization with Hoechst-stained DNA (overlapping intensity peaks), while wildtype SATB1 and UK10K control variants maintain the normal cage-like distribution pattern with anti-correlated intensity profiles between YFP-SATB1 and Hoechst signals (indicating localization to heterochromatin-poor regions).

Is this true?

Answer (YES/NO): NO